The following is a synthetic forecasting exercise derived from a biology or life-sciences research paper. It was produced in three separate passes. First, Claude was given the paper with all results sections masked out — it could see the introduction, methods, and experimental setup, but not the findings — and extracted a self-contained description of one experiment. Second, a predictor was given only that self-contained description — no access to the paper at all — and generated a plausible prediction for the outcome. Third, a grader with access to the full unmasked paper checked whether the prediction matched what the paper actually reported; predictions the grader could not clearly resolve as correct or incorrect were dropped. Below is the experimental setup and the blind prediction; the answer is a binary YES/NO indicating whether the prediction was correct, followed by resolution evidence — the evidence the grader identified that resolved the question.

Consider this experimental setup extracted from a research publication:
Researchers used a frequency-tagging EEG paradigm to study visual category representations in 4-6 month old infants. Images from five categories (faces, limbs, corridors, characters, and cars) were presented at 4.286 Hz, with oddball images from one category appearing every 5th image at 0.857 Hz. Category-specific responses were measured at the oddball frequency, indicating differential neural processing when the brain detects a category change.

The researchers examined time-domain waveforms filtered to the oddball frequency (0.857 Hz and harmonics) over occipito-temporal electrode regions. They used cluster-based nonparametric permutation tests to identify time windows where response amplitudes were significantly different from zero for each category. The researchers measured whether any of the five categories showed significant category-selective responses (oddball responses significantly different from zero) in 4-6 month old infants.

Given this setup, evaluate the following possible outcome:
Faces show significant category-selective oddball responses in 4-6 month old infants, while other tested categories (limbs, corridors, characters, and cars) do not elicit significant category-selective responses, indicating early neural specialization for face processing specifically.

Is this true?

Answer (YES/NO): YES